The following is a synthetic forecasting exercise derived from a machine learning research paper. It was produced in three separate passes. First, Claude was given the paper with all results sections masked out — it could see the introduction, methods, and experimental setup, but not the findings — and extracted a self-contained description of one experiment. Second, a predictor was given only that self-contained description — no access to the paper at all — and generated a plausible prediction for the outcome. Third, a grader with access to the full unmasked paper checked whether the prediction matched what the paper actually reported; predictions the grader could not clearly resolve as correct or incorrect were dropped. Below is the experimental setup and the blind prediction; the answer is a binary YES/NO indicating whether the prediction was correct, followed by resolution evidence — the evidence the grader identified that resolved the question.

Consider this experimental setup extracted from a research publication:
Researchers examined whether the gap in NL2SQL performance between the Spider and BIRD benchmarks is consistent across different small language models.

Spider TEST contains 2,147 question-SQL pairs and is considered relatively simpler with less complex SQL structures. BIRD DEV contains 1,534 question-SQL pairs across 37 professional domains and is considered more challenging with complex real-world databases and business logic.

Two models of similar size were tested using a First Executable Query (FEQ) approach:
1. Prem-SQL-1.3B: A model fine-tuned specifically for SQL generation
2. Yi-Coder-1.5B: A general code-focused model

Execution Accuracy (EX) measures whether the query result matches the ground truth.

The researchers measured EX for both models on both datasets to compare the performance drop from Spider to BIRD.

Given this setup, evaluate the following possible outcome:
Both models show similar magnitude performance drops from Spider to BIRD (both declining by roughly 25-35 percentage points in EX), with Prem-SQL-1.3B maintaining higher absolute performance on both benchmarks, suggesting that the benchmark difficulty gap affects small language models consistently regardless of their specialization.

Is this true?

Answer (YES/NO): NO